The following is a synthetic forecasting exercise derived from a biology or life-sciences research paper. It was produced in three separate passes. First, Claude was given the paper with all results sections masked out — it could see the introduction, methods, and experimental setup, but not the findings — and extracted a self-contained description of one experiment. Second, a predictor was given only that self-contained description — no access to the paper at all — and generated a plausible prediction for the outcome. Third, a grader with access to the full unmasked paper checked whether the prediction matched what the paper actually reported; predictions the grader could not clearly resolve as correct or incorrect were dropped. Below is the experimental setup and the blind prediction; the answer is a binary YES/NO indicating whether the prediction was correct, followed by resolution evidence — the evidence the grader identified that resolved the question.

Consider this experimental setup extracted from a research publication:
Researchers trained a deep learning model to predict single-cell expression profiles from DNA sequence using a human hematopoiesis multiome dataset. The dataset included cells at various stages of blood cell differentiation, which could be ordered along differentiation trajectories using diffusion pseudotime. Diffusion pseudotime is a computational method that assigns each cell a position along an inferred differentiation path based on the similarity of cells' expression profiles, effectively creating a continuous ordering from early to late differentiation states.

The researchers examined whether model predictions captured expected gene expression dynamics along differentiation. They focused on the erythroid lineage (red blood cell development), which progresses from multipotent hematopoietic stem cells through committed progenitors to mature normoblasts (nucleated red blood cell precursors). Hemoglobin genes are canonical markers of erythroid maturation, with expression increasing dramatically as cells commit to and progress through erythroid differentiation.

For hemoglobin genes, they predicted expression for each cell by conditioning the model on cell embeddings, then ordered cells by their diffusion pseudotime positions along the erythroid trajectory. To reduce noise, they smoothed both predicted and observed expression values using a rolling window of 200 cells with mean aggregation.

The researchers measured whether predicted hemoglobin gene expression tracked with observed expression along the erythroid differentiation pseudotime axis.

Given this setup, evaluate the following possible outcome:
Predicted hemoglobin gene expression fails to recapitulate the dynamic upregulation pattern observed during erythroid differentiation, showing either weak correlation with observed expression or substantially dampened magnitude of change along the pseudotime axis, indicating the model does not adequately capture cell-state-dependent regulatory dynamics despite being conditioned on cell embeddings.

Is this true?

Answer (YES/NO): NO